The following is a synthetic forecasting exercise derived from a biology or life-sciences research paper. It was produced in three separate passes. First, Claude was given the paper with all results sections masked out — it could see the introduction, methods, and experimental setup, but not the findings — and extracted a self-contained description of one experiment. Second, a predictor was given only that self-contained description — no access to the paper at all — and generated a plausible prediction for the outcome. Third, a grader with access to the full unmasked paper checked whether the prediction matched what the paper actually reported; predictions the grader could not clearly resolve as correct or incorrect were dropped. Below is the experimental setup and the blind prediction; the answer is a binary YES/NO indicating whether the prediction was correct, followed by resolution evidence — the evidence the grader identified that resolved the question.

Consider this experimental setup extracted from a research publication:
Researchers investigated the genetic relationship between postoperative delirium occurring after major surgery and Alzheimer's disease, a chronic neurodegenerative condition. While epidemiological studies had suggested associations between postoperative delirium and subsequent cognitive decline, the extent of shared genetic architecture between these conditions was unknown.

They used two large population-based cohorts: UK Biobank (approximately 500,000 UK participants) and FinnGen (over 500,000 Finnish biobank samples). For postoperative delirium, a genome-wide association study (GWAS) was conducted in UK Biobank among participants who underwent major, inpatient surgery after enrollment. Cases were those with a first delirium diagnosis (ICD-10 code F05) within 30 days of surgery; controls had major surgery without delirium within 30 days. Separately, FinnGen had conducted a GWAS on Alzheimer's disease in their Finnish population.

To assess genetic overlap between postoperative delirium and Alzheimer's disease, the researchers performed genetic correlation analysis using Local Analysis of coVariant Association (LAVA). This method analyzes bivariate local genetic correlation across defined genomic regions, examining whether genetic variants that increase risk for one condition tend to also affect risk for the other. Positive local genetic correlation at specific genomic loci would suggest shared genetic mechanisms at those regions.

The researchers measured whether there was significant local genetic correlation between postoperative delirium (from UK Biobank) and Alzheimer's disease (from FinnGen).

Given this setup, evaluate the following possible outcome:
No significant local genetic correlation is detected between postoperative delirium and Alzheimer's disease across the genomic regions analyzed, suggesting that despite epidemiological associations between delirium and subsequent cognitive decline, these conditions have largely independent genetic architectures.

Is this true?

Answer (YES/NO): NO